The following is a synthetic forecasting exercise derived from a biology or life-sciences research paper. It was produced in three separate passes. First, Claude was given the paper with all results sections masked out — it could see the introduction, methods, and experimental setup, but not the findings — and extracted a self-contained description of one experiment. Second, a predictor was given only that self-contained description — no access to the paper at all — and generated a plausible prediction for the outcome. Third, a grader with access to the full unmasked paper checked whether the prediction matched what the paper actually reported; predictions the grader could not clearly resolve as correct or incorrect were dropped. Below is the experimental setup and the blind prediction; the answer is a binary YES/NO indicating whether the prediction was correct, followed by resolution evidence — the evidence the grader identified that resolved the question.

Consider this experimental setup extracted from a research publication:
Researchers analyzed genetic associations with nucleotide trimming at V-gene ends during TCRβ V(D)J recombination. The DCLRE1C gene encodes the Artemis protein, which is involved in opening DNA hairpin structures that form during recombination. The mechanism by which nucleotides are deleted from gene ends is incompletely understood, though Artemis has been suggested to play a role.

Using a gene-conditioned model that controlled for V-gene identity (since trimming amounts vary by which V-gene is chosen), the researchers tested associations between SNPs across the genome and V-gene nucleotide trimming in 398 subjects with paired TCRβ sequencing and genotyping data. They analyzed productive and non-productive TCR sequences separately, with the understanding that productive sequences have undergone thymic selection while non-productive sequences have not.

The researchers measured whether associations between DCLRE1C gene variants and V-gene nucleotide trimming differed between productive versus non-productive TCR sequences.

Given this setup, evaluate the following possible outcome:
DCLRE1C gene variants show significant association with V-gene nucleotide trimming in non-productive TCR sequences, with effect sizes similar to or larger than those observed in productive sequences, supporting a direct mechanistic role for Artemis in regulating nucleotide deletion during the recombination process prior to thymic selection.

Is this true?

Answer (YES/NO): YES